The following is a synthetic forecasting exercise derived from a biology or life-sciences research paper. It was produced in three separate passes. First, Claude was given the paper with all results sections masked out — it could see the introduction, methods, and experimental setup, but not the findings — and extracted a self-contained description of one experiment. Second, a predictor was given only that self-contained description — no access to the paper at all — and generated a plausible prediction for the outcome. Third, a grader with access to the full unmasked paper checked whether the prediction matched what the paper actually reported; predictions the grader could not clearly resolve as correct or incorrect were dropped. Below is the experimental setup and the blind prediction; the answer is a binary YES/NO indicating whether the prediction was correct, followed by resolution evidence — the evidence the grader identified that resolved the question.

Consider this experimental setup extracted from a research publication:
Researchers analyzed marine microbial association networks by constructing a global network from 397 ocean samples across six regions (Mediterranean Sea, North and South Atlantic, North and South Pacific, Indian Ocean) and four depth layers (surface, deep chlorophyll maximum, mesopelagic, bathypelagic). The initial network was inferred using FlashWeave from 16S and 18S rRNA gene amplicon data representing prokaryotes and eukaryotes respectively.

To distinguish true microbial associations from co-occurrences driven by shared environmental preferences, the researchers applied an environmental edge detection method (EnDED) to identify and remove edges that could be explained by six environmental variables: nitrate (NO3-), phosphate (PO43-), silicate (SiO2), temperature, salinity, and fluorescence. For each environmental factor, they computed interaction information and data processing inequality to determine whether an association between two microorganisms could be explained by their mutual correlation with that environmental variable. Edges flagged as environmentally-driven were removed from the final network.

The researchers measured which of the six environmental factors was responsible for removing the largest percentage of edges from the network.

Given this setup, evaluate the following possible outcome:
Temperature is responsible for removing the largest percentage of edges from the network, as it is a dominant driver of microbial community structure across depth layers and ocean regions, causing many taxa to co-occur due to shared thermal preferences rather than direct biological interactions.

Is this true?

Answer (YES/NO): NO